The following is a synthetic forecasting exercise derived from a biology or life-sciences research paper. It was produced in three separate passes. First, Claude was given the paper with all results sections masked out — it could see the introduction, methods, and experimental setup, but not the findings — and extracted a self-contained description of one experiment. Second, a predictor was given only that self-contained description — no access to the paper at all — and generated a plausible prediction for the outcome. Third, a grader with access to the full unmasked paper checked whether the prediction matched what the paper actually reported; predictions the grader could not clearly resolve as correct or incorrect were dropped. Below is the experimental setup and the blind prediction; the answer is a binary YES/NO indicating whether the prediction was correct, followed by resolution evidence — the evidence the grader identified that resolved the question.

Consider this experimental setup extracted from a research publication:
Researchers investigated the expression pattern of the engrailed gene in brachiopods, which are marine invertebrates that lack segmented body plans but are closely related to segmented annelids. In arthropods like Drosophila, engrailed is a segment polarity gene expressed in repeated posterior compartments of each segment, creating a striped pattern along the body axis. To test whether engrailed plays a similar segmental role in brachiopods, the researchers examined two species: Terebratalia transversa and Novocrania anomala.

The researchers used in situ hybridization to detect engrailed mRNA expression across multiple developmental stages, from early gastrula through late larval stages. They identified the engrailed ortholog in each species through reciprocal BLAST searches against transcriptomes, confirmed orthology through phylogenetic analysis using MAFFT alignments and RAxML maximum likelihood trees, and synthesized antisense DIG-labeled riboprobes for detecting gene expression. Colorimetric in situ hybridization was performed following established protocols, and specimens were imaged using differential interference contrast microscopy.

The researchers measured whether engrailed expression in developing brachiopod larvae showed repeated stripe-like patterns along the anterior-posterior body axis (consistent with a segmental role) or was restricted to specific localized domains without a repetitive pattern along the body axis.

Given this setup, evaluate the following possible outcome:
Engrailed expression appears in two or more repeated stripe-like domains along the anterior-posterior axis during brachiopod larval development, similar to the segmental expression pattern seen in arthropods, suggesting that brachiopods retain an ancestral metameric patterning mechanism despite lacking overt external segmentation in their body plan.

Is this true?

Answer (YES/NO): NO